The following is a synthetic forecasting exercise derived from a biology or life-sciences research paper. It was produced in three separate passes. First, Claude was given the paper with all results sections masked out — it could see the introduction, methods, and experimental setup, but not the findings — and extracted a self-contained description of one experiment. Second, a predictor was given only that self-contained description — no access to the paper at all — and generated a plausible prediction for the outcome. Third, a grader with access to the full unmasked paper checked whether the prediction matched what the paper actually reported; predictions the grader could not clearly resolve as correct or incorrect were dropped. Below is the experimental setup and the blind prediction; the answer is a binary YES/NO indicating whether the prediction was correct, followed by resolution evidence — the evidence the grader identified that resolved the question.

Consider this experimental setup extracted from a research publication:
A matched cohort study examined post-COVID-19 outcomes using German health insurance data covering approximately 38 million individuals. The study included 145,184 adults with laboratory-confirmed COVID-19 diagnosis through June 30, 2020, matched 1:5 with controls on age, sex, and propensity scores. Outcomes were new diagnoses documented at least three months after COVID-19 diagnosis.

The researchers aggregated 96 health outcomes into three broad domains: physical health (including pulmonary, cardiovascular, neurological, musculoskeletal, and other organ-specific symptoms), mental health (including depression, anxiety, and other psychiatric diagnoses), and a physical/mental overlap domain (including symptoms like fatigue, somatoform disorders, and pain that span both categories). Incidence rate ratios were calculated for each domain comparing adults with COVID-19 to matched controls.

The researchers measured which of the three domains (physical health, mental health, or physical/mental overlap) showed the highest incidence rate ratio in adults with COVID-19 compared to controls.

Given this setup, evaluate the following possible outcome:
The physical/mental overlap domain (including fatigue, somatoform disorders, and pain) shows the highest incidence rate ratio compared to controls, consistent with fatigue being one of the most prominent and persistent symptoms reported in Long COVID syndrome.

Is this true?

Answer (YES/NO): YES